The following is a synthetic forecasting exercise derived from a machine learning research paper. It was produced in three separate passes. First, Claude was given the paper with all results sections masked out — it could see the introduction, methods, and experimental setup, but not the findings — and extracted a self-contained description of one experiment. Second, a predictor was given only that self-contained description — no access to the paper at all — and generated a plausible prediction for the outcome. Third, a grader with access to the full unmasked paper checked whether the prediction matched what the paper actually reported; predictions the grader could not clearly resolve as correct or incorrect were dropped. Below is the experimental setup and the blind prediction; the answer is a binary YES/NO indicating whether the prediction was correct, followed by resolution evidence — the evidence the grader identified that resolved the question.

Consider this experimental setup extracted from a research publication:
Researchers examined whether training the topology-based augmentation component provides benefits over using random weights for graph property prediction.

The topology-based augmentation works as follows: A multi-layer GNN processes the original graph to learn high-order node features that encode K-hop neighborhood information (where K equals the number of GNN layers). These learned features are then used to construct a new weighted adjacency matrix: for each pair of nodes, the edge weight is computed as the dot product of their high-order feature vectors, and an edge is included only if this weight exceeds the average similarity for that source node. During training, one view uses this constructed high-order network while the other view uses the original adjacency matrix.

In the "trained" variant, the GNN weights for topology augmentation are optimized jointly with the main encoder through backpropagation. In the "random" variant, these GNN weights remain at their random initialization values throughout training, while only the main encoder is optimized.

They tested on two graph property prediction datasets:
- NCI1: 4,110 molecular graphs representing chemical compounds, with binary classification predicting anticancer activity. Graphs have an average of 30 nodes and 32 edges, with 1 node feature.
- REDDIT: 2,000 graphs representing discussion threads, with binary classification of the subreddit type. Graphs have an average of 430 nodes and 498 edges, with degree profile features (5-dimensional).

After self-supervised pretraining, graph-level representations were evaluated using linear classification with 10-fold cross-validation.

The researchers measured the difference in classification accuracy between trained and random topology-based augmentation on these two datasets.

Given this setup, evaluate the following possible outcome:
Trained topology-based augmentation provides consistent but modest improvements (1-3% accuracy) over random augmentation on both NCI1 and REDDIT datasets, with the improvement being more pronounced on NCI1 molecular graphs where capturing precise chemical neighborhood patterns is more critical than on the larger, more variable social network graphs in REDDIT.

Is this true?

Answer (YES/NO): NO